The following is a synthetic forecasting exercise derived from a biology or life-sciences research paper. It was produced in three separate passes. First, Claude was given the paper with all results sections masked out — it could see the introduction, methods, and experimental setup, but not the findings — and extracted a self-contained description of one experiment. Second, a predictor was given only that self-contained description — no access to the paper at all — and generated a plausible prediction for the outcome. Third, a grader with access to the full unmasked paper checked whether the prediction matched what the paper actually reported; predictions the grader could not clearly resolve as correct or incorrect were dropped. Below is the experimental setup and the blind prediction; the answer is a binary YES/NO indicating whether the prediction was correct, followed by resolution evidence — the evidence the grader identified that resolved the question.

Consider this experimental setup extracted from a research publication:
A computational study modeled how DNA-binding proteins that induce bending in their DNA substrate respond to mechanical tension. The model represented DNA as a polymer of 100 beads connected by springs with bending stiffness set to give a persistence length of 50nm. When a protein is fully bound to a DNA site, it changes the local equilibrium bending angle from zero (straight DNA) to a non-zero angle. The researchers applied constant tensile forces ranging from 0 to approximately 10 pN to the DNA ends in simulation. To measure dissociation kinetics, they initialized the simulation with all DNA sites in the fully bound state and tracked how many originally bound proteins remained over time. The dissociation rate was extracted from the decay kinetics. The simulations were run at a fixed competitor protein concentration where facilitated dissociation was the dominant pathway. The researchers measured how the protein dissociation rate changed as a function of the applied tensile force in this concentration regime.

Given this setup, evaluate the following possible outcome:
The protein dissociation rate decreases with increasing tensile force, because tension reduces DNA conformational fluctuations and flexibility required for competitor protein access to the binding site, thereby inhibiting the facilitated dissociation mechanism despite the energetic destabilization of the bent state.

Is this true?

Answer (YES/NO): YES